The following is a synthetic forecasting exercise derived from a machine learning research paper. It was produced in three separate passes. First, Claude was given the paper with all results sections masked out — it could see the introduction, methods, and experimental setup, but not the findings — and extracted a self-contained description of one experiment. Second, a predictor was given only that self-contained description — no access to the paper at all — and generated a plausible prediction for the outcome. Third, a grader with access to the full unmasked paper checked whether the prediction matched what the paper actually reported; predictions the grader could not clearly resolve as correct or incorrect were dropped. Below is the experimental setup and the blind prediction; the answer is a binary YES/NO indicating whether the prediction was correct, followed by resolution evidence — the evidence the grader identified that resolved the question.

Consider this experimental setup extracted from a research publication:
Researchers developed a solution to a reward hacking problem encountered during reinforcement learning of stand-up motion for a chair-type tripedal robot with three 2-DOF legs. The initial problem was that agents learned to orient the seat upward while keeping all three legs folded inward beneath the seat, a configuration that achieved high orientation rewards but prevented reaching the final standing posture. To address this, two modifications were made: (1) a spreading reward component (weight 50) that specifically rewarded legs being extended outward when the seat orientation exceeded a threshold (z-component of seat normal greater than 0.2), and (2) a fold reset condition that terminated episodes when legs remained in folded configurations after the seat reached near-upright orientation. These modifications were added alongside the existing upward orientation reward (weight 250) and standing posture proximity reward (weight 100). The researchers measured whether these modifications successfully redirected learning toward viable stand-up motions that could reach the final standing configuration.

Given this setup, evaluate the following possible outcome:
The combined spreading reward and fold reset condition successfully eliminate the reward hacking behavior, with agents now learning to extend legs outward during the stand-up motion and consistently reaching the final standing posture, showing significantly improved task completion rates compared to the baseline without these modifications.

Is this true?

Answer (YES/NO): NO